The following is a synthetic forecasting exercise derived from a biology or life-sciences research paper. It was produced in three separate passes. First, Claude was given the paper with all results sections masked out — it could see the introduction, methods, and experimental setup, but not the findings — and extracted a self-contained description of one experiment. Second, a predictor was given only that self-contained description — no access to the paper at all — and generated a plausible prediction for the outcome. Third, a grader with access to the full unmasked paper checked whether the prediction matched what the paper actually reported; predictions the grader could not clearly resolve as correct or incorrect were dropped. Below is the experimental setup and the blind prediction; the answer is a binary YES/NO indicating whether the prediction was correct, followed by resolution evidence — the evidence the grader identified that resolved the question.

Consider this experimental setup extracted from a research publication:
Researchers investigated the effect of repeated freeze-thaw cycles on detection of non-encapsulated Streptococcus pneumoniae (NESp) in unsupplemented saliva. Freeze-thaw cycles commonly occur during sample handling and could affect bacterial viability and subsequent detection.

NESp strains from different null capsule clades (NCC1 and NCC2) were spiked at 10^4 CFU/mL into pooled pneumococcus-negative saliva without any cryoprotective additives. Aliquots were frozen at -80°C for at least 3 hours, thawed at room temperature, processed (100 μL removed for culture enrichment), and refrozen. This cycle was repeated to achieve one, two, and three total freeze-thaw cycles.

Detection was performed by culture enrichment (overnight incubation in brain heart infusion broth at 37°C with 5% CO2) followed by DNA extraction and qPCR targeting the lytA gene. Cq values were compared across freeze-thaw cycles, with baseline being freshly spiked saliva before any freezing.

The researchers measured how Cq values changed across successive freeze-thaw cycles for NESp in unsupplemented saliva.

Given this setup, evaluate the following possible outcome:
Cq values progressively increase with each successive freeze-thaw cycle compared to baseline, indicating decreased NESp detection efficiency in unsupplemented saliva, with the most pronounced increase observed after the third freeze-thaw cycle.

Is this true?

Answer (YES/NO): NO